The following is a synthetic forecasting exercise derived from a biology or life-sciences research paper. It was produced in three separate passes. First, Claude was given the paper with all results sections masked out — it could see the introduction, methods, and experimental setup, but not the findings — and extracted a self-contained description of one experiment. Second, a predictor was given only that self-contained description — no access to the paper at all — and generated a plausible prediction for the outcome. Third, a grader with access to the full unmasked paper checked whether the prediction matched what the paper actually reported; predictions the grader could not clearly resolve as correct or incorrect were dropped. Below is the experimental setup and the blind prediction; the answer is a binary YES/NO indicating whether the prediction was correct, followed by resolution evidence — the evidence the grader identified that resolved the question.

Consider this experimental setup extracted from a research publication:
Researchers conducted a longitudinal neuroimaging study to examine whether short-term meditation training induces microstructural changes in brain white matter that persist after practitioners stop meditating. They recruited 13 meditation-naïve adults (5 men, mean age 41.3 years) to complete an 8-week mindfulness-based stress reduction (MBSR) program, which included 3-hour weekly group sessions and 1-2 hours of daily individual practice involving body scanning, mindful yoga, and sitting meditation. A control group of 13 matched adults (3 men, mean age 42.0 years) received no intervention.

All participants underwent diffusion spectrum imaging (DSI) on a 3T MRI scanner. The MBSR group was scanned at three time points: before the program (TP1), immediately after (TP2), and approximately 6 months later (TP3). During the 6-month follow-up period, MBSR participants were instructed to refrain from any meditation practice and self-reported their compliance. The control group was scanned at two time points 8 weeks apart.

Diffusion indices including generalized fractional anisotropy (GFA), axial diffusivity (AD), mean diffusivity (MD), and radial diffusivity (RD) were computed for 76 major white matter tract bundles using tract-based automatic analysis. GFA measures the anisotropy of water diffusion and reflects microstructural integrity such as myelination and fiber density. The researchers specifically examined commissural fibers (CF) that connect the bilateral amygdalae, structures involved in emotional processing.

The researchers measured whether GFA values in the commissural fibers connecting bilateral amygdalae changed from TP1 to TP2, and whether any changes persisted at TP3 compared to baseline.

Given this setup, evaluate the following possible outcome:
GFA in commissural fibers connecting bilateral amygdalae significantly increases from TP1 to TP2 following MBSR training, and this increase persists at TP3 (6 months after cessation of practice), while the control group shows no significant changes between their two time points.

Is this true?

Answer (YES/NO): YES